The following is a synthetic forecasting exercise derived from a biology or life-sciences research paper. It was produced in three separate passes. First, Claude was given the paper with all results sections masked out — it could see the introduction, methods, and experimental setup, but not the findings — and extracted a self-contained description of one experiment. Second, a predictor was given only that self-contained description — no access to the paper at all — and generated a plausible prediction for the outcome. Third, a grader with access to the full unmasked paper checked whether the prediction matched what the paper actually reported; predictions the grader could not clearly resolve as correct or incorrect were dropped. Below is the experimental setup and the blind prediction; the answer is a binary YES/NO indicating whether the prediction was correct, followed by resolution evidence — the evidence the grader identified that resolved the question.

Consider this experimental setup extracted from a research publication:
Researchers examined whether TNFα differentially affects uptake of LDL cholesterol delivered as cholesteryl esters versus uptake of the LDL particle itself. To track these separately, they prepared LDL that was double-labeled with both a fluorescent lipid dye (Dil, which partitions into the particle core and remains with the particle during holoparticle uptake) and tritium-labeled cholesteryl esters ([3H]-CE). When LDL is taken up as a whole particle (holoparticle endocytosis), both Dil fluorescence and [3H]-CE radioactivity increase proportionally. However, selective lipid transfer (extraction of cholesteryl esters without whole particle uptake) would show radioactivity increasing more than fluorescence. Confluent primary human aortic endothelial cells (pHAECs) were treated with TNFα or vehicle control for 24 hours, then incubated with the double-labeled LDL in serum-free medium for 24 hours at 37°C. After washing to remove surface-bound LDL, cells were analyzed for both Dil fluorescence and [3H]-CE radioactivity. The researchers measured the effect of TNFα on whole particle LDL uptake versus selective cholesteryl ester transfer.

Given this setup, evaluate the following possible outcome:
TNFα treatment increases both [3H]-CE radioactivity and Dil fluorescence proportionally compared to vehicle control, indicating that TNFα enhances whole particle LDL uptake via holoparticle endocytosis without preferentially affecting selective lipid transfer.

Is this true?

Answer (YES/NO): NO